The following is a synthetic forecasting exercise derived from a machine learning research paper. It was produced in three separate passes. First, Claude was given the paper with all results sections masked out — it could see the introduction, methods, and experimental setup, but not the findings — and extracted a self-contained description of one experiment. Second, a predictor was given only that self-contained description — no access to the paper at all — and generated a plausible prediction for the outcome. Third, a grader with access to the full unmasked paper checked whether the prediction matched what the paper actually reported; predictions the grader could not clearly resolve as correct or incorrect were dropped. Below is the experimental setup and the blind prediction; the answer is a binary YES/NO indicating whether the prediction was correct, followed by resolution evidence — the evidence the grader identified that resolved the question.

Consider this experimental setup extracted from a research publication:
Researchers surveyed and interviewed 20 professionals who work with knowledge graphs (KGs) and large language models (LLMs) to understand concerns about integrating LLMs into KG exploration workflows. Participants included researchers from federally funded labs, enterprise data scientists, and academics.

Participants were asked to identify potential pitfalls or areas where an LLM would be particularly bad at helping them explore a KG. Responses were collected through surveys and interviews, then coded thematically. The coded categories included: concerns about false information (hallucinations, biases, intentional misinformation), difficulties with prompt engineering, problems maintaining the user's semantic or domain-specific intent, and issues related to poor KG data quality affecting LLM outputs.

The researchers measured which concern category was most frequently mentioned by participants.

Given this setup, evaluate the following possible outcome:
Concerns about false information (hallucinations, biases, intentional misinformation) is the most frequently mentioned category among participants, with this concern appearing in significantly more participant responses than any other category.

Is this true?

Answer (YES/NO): YES